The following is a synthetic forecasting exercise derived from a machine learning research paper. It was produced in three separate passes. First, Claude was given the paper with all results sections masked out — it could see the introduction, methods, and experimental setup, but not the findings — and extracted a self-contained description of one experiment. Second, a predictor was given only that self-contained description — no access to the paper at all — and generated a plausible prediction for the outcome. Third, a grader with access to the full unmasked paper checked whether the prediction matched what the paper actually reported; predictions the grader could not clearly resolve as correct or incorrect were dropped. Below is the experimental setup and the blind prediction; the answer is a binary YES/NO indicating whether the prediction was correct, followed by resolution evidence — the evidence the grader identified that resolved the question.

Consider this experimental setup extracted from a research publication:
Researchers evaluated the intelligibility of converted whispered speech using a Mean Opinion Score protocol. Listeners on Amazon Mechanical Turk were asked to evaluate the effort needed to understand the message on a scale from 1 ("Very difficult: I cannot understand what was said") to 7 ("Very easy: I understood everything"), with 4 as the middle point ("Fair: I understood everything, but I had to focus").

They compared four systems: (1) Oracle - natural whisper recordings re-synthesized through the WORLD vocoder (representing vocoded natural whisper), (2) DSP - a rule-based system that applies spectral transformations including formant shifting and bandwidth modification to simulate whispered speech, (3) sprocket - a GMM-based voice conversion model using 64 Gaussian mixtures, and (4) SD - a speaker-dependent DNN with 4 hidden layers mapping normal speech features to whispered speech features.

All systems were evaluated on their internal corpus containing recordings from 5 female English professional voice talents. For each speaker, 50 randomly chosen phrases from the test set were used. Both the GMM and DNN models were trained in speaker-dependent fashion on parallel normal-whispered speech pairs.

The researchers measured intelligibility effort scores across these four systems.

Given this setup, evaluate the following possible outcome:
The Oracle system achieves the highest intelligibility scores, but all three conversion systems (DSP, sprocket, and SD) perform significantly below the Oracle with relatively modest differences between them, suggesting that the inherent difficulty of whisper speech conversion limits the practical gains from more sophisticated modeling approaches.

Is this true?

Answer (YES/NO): NO